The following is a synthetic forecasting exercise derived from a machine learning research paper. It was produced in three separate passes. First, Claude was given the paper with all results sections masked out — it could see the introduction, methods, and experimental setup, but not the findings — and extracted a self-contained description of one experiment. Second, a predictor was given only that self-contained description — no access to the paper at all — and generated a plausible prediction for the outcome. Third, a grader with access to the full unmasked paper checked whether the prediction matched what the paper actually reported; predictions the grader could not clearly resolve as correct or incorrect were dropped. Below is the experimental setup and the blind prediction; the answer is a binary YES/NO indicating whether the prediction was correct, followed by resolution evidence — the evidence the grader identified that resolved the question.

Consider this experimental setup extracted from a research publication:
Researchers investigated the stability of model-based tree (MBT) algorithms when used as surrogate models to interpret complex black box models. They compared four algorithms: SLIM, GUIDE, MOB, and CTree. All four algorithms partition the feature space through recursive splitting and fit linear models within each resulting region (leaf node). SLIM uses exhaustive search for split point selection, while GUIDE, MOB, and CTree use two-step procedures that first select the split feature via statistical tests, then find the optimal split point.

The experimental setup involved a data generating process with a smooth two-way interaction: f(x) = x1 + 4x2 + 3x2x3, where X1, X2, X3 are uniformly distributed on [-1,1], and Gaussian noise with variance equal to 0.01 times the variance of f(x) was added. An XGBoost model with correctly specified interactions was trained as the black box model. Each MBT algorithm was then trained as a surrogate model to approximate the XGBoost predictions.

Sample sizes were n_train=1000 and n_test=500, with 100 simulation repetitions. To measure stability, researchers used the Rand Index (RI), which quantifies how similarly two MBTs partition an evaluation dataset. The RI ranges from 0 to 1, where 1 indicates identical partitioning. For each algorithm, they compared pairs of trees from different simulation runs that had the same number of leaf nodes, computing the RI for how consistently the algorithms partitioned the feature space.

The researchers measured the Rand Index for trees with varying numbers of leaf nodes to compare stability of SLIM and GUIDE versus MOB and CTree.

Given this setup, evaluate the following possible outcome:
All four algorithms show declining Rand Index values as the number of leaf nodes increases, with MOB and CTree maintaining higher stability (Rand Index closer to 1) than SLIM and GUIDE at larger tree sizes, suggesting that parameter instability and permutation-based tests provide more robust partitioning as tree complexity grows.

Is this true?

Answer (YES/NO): NO